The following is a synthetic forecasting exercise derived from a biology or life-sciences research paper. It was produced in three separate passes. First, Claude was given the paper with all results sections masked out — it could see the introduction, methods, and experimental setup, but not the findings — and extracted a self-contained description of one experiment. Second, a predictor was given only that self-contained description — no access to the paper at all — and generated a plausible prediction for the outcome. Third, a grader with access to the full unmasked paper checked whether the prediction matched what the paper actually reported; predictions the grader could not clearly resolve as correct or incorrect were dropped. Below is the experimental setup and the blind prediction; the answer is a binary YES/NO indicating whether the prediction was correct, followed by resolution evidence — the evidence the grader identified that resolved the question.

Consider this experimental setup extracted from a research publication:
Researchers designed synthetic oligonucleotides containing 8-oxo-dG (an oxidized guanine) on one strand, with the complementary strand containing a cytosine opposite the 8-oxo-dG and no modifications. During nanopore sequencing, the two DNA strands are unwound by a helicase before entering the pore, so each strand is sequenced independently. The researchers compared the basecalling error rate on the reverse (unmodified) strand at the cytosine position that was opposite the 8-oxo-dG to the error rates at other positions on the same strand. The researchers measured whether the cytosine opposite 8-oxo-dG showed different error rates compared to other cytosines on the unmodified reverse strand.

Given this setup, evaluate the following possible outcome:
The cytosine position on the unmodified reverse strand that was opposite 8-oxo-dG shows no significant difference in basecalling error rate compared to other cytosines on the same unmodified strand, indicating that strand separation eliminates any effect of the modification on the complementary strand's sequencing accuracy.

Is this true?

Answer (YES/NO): NO